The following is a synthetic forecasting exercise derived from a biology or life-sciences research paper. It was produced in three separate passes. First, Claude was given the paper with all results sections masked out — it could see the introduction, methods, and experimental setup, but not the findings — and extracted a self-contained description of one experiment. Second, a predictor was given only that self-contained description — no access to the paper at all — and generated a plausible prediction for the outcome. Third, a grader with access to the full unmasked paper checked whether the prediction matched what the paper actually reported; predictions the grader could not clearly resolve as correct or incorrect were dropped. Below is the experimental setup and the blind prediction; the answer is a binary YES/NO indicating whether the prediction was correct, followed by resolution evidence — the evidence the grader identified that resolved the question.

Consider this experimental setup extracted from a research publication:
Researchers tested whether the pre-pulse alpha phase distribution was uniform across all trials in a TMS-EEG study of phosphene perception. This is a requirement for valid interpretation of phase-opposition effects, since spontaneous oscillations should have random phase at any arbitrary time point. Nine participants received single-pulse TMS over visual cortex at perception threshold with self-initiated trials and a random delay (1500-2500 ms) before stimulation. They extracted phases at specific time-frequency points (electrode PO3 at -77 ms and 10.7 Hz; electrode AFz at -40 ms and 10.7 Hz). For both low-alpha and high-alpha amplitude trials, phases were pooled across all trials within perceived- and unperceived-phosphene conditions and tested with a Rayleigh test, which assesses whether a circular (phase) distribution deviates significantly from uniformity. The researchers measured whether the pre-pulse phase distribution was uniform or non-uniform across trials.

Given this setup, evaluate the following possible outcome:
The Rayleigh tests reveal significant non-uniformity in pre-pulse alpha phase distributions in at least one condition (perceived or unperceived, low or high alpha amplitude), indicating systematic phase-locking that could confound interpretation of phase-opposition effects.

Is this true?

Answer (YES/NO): NO